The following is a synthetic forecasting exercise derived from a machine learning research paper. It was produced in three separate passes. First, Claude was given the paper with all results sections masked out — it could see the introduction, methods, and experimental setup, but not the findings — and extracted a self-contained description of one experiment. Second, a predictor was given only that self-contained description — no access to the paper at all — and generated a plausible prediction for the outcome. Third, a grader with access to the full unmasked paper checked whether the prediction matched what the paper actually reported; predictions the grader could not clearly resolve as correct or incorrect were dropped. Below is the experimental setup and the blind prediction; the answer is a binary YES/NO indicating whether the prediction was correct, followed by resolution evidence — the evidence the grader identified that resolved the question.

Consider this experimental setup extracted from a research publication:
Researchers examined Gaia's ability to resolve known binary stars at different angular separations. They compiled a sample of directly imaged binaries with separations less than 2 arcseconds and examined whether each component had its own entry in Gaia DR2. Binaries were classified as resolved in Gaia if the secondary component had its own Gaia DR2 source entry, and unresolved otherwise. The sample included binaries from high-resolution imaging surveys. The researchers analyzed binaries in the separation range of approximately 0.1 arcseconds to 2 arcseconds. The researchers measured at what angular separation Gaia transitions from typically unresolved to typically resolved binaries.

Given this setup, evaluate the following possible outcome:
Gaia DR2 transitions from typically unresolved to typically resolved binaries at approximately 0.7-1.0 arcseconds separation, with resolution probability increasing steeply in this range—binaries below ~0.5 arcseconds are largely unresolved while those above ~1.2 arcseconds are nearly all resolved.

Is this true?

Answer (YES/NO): NO